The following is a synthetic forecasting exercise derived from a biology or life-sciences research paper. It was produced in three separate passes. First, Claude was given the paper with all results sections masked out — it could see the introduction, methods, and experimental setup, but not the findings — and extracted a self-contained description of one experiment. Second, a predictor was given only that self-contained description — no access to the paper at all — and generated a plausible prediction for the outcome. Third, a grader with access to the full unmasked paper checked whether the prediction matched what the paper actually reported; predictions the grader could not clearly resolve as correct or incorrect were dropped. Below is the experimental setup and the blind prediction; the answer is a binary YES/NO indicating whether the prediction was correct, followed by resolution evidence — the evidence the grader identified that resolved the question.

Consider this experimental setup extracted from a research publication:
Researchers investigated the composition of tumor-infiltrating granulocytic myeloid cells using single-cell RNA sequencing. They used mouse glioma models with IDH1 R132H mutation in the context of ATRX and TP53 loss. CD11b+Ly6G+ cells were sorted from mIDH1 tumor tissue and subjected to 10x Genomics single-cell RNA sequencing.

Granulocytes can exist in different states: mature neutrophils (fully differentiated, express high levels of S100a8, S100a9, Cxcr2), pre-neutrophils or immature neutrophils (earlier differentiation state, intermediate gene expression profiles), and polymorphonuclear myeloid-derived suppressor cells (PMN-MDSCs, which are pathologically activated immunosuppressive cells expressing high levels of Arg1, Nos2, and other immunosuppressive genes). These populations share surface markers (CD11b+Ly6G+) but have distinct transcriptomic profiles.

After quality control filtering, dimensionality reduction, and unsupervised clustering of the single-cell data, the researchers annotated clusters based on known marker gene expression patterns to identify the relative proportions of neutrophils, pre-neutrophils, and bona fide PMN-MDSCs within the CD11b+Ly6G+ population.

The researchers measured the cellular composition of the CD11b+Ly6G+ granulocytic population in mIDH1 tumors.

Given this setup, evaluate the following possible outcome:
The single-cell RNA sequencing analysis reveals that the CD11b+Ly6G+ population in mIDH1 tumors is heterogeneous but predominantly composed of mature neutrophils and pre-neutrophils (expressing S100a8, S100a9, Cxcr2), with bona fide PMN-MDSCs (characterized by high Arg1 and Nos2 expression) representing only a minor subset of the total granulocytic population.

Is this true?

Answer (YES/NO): YES